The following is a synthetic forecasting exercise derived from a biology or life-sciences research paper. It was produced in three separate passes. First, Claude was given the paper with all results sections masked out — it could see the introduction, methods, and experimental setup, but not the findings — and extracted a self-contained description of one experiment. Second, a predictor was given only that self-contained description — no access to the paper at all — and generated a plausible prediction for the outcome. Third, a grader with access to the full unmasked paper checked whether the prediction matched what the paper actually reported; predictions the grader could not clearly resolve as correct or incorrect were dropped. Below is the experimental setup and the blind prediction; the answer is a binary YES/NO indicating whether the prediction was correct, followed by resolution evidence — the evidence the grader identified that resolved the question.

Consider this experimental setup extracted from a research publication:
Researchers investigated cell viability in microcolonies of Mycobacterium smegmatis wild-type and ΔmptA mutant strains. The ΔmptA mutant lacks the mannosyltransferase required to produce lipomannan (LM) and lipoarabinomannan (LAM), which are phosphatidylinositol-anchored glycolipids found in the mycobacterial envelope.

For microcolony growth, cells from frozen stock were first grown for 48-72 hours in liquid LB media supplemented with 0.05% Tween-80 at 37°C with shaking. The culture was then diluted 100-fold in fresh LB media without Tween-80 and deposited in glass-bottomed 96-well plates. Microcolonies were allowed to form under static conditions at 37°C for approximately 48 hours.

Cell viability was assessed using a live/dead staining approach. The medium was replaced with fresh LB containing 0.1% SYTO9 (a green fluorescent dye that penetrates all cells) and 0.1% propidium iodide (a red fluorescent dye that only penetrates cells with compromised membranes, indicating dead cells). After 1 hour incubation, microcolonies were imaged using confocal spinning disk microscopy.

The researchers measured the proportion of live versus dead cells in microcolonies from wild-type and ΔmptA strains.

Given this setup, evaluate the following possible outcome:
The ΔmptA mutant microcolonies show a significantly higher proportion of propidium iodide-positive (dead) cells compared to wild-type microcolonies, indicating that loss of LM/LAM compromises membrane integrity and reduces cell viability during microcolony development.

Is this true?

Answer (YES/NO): YES